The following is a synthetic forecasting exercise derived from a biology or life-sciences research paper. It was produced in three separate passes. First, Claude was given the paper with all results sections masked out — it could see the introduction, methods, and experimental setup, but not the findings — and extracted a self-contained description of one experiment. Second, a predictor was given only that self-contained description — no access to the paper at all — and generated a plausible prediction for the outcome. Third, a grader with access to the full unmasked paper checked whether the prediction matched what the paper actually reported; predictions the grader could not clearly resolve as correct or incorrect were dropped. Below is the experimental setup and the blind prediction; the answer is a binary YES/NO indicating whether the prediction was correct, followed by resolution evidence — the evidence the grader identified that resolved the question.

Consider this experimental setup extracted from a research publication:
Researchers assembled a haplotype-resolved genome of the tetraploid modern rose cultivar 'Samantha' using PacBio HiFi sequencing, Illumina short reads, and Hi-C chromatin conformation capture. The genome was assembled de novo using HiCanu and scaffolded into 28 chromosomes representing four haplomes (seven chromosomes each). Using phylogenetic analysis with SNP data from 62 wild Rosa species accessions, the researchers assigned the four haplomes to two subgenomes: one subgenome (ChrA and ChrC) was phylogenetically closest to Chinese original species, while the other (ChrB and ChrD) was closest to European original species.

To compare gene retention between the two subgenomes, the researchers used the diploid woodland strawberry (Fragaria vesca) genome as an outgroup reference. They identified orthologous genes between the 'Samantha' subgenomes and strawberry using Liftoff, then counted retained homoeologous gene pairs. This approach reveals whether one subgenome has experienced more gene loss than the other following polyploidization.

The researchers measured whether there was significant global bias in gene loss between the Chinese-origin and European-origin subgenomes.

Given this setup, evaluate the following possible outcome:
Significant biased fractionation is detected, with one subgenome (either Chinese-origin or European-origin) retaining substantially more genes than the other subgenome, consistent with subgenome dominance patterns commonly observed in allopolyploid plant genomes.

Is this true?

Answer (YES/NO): NO